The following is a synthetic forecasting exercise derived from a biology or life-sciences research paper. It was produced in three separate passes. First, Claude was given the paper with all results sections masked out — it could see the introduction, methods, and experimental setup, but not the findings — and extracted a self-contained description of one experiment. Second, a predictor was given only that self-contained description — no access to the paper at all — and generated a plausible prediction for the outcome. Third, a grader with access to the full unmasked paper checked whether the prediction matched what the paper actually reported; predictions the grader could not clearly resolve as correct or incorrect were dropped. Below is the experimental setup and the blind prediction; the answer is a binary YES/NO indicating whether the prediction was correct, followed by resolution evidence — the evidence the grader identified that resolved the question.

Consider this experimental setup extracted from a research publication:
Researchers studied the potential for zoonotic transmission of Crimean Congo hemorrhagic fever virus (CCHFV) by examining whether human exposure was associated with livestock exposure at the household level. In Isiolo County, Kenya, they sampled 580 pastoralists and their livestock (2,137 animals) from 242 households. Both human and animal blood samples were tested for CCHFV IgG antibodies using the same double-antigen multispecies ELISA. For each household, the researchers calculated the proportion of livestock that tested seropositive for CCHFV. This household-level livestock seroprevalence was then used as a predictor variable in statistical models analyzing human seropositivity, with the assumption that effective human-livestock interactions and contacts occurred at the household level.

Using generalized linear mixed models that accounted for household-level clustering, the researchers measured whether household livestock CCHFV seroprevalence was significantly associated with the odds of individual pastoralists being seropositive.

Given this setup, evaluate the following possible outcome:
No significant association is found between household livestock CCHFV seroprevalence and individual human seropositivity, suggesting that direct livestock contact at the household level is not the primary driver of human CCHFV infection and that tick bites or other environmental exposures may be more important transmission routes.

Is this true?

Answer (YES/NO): NO